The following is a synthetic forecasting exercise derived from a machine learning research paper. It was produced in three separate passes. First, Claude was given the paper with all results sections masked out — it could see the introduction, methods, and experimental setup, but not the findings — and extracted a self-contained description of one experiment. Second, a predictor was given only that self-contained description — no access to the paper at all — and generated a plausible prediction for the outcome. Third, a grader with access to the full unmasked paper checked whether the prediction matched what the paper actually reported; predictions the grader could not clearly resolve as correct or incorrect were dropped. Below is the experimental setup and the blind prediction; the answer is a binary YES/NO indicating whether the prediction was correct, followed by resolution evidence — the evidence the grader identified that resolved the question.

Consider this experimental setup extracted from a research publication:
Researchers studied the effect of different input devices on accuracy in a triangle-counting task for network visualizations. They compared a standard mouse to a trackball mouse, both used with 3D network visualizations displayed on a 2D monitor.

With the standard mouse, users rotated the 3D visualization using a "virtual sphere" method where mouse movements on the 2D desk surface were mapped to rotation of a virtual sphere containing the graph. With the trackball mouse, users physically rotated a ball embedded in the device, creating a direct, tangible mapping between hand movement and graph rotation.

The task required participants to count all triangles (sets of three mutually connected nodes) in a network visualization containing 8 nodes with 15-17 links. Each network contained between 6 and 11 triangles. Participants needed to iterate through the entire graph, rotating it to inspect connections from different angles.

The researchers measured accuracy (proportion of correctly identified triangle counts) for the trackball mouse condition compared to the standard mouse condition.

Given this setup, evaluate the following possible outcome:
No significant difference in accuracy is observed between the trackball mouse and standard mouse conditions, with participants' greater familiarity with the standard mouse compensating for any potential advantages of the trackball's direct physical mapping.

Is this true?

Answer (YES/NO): NO